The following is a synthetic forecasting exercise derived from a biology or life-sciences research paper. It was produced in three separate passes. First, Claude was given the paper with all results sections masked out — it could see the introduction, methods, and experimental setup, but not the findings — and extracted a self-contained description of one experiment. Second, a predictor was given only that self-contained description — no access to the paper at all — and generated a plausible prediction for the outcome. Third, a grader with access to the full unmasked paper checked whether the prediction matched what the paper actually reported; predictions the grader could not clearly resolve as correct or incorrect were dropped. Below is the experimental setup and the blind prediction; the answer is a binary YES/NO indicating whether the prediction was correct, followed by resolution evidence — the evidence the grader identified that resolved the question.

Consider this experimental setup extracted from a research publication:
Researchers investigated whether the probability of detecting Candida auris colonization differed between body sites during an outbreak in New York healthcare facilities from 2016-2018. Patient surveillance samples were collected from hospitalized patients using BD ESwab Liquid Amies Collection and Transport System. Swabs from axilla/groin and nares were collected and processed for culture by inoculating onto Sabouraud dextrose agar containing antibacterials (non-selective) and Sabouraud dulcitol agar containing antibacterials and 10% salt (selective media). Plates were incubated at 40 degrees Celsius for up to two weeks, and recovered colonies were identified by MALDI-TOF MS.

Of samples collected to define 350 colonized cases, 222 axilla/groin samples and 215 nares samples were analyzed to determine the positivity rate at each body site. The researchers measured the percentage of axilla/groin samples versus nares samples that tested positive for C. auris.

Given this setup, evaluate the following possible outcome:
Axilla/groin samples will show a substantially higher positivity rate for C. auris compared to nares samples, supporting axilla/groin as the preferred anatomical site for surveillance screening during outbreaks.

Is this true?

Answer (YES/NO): YES